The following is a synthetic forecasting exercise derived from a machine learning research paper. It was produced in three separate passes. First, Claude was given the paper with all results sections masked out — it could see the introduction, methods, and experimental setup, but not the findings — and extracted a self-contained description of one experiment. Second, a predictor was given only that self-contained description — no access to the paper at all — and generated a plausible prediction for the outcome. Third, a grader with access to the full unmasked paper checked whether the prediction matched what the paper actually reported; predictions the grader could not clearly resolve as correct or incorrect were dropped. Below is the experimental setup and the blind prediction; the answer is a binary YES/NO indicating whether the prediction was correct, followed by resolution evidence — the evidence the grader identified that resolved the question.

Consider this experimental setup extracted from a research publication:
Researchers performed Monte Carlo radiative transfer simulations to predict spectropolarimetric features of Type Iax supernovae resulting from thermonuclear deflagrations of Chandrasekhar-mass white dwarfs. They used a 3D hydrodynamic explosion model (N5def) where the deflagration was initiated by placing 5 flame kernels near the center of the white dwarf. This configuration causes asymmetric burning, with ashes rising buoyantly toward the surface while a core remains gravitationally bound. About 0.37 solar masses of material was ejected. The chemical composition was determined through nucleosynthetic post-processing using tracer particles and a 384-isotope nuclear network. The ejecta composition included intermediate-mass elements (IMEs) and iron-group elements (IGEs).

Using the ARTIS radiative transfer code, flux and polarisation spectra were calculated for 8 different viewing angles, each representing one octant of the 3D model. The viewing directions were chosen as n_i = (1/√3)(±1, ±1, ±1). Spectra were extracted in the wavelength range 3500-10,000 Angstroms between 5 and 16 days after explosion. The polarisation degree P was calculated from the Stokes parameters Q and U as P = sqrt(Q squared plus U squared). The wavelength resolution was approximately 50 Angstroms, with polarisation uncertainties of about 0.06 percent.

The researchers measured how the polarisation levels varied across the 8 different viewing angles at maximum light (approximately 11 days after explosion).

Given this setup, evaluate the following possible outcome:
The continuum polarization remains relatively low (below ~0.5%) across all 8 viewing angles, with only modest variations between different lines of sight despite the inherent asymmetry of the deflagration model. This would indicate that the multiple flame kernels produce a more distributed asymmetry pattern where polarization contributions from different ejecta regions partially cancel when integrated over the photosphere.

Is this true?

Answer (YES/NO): YES